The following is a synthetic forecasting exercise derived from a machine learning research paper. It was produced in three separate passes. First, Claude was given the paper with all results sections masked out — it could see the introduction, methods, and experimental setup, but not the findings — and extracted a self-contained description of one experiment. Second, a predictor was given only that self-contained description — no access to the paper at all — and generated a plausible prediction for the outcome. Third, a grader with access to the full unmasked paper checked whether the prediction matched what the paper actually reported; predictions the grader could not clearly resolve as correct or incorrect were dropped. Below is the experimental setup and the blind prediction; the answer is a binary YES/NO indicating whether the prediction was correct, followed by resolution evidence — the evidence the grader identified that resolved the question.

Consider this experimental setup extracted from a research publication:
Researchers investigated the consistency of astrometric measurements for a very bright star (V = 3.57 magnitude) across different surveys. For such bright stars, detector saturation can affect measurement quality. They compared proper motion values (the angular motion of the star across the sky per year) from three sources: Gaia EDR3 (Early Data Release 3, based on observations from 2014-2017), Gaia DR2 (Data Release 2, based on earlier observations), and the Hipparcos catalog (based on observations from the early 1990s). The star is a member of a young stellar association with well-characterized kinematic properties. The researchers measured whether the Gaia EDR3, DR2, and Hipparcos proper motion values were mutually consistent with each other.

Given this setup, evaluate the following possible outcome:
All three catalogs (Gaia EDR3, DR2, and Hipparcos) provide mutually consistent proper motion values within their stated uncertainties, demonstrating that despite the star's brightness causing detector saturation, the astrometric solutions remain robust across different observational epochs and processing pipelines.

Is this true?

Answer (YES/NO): NO